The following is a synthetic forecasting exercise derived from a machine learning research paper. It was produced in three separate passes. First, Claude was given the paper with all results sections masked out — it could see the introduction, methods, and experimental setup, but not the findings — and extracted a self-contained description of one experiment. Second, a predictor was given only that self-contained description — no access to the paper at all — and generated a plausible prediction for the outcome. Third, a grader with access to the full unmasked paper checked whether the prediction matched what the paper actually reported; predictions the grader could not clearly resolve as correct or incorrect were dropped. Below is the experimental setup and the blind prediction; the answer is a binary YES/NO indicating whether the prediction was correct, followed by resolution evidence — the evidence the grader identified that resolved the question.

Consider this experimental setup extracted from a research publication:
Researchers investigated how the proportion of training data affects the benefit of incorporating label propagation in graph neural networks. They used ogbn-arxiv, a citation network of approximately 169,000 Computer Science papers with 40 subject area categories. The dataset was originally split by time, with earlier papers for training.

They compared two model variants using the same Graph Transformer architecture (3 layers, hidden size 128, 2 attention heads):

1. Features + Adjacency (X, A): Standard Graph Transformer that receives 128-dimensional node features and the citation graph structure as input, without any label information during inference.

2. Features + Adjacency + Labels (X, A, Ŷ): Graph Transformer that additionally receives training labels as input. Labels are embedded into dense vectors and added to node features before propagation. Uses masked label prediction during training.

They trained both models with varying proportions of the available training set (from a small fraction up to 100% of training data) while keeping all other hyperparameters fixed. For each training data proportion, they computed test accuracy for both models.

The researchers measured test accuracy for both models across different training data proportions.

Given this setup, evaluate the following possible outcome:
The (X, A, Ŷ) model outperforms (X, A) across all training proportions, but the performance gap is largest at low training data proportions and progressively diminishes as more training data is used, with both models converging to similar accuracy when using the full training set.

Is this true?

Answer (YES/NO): NO